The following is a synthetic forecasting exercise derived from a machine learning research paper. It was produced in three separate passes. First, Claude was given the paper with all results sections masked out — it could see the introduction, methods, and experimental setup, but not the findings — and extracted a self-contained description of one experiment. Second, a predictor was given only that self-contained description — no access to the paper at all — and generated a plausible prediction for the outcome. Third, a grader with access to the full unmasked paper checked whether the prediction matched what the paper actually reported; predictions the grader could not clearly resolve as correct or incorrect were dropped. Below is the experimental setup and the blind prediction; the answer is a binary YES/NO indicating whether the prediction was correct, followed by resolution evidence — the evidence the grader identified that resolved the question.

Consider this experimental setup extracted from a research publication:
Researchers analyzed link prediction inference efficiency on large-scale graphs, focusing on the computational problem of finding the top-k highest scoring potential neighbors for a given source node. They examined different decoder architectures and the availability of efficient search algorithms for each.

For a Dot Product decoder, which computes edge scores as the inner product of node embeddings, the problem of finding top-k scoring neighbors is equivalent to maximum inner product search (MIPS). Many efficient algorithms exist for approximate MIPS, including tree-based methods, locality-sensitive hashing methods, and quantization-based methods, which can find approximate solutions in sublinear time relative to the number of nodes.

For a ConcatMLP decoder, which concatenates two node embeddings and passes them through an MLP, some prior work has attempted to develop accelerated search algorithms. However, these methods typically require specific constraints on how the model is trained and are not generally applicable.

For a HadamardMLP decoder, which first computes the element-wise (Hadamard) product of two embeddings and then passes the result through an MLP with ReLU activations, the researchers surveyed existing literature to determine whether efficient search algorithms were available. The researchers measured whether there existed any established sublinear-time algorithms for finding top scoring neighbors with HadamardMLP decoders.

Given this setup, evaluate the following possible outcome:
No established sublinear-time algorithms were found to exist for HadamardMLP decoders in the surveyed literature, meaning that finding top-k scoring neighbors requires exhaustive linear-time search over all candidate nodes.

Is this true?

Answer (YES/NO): YES